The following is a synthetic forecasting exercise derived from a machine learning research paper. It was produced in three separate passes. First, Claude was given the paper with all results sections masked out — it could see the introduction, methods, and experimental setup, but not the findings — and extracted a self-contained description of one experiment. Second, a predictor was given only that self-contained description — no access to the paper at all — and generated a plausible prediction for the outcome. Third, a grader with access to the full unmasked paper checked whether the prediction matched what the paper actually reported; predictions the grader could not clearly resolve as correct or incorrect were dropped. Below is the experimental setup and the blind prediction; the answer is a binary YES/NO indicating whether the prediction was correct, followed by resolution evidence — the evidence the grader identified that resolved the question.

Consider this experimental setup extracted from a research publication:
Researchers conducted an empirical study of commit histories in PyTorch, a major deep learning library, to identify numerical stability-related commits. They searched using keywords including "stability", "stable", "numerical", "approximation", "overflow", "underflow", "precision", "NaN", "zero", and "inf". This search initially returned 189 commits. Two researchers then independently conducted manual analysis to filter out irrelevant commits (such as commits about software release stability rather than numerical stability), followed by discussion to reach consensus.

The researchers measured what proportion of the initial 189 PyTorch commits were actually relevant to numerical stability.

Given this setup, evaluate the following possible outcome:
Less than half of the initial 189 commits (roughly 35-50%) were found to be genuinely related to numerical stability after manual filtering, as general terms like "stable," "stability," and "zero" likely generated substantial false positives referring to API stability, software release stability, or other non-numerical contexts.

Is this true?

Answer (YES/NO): NO